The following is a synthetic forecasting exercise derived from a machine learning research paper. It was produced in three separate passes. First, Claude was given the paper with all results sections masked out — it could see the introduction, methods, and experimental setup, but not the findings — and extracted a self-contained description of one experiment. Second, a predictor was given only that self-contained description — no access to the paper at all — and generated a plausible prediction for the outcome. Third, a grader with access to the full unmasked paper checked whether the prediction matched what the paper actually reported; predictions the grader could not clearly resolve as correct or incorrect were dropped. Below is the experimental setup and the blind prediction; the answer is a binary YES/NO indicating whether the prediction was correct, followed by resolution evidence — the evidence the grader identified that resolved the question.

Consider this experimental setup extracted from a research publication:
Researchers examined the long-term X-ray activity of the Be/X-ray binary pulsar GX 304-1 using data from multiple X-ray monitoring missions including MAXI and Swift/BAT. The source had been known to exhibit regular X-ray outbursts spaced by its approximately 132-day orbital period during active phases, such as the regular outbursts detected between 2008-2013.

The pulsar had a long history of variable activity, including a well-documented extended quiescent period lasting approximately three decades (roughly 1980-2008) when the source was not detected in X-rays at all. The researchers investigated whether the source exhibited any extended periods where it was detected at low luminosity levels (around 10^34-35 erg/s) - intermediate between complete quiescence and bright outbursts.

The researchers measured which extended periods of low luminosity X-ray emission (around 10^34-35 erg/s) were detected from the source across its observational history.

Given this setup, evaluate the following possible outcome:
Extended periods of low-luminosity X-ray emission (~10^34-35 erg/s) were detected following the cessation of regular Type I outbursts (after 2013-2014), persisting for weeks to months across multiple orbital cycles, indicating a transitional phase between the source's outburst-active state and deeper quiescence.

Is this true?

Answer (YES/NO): NO